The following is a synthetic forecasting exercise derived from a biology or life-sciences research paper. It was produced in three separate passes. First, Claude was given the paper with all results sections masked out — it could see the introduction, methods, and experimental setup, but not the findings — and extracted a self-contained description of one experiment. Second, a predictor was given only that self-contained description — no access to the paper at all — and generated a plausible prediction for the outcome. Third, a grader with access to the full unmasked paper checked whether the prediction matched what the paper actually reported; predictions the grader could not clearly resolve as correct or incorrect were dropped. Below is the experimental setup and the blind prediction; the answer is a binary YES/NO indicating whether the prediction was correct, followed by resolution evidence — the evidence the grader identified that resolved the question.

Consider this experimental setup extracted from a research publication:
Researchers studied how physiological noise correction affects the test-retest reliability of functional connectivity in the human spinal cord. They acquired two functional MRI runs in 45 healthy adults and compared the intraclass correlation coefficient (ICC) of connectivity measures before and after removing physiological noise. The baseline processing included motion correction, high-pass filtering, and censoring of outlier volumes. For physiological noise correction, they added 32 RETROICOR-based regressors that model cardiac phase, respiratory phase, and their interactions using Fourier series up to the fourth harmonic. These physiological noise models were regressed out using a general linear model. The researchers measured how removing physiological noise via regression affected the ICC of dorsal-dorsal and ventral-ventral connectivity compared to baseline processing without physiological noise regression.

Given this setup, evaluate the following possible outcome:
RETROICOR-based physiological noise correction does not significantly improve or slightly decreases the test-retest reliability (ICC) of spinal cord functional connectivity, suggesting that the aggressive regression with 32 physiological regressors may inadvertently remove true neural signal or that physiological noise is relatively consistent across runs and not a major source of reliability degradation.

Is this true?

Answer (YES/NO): YES